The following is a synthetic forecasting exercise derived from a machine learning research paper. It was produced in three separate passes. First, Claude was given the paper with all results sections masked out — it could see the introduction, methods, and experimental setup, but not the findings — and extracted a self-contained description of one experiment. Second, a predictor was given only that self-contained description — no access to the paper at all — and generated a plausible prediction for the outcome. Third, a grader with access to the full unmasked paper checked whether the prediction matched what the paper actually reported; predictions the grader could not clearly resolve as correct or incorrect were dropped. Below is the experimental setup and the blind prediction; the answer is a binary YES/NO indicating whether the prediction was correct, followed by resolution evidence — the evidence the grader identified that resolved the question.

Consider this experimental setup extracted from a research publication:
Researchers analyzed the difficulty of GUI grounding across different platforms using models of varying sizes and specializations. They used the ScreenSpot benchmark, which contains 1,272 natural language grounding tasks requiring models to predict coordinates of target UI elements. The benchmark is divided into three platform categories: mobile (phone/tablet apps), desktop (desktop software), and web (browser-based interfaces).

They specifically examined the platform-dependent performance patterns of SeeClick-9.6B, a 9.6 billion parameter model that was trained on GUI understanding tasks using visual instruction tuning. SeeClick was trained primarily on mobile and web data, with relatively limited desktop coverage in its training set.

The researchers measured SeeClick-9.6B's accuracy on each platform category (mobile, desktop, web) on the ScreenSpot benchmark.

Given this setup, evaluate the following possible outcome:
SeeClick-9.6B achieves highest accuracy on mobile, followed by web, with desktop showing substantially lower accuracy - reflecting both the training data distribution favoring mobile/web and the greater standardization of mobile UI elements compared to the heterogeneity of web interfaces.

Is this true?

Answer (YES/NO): NO